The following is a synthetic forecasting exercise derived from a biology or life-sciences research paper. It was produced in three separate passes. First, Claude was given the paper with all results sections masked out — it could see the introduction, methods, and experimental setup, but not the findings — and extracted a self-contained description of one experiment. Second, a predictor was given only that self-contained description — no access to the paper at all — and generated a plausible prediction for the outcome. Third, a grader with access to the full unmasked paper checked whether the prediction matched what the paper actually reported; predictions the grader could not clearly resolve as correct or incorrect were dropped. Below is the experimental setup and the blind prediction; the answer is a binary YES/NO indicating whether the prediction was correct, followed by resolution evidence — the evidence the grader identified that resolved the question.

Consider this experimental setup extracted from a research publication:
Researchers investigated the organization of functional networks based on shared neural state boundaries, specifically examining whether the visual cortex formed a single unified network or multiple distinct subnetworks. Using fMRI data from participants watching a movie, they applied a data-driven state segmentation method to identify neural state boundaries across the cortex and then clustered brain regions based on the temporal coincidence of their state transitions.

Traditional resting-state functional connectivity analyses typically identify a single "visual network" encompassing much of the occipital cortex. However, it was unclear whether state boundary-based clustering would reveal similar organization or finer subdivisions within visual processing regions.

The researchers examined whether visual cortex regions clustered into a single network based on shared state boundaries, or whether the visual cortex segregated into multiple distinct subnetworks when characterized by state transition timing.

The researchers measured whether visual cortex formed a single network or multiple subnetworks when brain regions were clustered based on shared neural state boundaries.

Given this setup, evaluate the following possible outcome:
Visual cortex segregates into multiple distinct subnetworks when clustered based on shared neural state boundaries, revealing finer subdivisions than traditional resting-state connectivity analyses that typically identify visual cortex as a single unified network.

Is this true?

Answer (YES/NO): YES